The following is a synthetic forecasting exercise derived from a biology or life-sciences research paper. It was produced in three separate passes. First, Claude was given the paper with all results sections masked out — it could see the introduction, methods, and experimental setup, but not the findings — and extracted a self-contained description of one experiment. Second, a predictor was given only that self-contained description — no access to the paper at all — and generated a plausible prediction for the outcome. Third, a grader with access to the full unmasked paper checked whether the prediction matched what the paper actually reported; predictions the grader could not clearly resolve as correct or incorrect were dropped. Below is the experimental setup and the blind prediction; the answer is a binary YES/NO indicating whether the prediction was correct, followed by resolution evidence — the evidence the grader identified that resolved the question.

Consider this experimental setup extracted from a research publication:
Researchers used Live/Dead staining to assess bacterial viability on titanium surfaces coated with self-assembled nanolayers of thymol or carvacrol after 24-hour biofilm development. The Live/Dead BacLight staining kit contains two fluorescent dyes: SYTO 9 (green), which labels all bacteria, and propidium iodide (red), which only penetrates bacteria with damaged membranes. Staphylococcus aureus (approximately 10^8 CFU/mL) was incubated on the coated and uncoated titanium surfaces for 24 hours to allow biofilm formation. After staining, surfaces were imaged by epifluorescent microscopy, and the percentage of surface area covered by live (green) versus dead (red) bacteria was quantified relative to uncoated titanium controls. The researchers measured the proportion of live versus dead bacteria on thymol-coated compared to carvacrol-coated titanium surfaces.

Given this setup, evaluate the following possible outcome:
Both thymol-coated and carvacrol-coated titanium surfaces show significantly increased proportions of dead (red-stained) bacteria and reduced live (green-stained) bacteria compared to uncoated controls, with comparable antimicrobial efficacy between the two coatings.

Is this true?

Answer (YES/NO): YES